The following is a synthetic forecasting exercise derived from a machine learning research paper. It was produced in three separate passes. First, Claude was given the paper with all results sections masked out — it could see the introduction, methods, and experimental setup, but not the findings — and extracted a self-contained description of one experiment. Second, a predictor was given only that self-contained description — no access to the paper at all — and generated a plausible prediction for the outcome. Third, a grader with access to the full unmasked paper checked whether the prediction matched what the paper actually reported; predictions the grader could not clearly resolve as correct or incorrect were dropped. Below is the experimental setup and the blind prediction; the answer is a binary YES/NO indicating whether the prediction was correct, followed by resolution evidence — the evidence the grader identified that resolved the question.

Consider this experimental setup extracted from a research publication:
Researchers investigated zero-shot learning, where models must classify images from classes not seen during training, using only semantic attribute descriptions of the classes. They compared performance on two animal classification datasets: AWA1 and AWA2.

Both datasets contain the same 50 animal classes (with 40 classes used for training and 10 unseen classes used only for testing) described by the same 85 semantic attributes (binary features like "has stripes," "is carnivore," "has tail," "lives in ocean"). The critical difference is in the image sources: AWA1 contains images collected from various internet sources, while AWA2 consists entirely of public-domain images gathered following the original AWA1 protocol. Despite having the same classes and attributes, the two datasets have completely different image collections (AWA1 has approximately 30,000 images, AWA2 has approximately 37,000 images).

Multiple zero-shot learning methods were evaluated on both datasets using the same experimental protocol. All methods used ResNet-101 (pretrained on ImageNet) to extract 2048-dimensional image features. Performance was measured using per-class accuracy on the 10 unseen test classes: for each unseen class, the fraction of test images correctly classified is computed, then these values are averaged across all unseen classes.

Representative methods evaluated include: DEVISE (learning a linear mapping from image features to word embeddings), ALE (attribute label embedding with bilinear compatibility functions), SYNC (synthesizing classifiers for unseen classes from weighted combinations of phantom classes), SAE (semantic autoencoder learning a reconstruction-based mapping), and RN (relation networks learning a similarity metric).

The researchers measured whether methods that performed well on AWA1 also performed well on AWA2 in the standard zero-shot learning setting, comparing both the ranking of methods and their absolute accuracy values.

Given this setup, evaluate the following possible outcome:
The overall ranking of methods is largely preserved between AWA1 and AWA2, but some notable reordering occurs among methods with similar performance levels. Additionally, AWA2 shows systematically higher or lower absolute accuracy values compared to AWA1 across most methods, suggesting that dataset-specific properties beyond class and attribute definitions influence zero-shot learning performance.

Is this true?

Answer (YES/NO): NO